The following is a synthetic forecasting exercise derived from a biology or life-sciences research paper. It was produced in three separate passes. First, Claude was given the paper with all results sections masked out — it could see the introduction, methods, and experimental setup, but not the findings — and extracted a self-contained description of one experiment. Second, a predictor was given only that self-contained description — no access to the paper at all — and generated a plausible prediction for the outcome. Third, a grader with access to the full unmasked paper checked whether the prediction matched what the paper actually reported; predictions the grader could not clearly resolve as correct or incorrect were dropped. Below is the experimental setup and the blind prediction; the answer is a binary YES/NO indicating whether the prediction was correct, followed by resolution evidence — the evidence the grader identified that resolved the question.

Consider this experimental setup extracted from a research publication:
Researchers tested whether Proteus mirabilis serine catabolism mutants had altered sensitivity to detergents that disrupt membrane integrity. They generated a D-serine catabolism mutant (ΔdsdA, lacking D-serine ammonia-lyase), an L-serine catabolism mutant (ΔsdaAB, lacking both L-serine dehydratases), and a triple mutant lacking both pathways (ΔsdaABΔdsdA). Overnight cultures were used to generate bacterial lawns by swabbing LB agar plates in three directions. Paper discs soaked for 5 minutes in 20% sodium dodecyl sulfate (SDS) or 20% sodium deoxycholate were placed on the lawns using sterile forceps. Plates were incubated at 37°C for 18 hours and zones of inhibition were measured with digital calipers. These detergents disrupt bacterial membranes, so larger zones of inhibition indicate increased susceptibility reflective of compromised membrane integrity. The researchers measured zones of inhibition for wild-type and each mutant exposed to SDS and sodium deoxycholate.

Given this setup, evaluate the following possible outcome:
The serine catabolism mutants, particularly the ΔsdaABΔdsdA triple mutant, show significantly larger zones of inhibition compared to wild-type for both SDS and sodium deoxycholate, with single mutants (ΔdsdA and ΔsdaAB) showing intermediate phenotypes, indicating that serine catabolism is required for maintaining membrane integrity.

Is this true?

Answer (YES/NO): NO